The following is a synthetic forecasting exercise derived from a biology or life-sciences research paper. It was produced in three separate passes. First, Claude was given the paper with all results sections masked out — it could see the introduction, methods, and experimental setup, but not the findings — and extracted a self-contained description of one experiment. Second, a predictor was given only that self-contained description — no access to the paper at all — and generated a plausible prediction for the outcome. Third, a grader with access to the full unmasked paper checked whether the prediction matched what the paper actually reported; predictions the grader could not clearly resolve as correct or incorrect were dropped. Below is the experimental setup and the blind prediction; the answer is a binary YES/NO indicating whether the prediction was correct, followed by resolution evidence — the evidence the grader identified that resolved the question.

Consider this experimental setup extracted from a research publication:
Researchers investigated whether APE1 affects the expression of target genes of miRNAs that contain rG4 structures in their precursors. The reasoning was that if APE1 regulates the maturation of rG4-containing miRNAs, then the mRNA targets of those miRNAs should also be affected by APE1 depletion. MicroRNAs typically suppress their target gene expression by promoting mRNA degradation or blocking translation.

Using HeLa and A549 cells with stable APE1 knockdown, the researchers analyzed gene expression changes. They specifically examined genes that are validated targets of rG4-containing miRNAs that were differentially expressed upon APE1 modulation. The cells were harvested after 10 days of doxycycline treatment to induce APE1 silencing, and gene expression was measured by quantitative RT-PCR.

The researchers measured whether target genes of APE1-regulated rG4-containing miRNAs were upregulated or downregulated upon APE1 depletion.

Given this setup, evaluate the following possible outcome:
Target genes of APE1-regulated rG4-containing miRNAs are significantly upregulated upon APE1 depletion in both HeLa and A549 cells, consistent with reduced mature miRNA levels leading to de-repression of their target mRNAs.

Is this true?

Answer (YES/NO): YES